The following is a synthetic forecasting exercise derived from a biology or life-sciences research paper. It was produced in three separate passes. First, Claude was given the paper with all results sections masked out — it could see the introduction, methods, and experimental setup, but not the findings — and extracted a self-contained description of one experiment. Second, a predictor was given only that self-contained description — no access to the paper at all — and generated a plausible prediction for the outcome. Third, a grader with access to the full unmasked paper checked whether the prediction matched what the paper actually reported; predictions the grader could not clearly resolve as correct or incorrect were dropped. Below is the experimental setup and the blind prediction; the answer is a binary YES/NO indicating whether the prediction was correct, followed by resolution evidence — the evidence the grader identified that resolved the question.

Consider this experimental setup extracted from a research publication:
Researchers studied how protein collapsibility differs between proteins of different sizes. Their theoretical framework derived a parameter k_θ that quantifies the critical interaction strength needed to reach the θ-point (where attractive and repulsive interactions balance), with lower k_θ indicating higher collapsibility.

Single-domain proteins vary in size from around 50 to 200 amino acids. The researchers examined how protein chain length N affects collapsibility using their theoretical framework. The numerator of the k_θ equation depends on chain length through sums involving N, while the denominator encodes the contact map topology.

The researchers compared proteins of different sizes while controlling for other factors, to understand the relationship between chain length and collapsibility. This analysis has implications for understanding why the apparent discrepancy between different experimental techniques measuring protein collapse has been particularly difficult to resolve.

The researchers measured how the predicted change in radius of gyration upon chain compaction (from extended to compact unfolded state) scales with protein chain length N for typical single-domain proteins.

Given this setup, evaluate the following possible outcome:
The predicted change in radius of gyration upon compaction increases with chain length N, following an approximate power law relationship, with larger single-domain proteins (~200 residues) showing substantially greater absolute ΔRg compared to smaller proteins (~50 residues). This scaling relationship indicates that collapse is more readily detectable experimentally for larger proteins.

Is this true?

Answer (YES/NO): NO